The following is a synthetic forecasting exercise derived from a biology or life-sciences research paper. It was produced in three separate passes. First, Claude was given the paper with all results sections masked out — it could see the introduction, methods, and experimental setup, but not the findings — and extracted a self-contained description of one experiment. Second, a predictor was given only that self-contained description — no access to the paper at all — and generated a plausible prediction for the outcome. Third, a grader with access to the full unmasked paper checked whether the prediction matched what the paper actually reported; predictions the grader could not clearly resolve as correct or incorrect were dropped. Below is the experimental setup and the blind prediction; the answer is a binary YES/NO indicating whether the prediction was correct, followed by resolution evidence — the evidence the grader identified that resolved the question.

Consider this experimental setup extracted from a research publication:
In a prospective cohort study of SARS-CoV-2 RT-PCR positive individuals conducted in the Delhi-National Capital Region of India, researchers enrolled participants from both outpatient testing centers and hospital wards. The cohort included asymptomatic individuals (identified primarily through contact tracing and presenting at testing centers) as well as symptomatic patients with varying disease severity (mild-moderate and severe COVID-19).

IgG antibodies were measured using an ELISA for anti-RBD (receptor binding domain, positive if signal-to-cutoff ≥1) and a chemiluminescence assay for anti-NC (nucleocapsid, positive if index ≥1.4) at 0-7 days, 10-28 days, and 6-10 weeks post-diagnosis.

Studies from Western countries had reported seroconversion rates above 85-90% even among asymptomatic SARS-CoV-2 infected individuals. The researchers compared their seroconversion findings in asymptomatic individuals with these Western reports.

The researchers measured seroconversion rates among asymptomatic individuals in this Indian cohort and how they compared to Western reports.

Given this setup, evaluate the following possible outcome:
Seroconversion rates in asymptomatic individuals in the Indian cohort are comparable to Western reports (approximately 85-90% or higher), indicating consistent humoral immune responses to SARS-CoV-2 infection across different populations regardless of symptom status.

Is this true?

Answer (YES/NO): NO